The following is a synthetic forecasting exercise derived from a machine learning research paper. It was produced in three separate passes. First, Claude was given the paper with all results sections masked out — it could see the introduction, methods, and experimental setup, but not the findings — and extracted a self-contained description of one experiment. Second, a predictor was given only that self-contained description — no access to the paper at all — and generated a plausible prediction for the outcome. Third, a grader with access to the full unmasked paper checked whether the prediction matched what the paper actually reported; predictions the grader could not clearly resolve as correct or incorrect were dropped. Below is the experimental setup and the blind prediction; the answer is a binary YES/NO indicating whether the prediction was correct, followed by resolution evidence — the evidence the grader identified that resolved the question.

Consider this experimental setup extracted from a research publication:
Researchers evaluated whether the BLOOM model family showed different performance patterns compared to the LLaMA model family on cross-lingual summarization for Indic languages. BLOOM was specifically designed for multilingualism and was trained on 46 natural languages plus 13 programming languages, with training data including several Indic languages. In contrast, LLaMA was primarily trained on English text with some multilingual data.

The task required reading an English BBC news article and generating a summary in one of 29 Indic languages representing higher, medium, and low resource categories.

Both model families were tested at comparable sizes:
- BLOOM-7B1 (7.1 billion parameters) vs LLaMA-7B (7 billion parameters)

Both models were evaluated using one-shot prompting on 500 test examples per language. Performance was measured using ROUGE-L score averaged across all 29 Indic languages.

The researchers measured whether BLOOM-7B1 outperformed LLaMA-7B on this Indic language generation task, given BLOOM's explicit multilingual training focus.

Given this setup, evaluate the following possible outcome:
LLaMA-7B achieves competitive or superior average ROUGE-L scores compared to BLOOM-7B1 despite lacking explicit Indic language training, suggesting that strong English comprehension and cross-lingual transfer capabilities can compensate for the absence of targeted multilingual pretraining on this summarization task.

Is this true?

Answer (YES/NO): YES